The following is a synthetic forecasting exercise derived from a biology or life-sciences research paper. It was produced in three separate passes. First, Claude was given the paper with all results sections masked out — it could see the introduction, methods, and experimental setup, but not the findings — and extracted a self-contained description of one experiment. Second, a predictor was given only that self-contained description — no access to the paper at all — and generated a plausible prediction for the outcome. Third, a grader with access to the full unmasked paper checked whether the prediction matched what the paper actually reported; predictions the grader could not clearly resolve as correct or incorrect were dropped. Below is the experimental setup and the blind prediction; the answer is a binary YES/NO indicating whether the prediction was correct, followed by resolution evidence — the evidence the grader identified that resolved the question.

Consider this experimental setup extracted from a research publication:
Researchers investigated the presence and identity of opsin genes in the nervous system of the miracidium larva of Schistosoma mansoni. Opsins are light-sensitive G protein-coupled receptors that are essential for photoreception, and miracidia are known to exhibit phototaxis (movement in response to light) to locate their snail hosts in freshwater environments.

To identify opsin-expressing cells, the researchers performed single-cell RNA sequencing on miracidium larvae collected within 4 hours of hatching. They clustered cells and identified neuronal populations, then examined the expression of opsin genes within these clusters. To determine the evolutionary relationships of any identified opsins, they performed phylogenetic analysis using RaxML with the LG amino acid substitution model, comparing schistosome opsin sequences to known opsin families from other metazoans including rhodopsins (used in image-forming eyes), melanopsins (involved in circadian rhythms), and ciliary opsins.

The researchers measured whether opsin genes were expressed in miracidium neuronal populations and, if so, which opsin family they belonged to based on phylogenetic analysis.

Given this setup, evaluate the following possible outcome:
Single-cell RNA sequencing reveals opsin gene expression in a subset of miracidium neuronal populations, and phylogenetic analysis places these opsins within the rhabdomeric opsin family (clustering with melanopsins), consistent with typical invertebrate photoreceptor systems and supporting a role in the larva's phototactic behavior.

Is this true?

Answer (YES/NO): NO